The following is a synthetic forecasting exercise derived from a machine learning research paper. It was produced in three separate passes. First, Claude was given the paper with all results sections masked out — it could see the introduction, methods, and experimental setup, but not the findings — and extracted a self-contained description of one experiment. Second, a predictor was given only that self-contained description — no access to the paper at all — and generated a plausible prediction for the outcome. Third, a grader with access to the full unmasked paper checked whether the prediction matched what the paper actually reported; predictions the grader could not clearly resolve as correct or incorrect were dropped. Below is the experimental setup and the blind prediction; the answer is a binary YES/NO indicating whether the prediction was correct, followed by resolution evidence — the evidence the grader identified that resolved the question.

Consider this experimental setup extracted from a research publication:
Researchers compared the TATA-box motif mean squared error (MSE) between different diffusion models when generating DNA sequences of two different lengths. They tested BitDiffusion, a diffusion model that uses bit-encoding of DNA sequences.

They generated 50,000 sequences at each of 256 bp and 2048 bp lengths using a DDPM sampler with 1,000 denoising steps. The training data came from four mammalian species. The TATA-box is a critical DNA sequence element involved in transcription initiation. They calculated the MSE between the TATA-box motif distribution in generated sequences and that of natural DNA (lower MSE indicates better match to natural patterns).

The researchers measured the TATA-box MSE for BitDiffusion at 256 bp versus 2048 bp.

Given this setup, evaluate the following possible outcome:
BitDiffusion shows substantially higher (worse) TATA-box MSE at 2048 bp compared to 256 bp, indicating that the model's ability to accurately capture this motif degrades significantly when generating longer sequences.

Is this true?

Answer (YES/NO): NO